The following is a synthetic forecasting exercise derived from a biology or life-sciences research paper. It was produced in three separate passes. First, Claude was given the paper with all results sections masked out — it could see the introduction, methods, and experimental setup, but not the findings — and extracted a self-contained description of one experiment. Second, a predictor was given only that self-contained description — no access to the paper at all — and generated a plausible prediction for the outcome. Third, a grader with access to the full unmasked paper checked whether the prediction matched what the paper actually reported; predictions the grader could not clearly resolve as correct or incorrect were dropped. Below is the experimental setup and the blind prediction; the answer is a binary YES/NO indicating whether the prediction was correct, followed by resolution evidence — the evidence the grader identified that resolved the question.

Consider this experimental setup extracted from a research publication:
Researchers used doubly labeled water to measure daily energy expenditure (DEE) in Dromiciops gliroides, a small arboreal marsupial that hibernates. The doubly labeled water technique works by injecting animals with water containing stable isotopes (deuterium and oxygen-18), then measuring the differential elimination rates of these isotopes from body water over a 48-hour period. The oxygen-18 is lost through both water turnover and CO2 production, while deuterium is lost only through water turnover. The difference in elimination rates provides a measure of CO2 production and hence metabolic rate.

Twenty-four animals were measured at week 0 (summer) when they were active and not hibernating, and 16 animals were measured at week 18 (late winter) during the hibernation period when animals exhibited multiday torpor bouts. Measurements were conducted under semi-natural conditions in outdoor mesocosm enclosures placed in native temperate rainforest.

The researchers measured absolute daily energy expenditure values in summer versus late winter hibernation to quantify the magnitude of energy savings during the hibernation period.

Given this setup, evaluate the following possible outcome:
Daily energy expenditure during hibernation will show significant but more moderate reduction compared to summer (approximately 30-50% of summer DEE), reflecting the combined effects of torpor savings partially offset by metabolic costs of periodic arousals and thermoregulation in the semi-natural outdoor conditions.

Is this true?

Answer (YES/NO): NO